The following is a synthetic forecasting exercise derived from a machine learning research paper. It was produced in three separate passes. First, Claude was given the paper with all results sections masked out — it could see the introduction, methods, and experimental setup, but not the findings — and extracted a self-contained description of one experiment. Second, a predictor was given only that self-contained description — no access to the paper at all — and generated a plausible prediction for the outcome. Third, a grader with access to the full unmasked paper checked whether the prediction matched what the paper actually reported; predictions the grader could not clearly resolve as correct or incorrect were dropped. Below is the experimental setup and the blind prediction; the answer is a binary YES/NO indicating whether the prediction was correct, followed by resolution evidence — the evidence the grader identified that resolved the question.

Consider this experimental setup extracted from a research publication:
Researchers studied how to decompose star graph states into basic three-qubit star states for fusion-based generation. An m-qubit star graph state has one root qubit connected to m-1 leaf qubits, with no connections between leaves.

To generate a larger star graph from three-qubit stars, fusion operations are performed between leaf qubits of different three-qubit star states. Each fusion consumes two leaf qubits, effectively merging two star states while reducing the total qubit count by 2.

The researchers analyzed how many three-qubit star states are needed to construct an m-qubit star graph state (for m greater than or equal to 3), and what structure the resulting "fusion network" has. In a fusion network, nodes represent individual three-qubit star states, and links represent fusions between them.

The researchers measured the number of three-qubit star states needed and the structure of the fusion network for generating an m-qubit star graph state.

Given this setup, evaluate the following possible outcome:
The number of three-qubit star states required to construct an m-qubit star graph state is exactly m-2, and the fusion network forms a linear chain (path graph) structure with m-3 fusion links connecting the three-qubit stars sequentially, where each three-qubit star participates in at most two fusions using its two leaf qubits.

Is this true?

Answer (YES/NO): NO